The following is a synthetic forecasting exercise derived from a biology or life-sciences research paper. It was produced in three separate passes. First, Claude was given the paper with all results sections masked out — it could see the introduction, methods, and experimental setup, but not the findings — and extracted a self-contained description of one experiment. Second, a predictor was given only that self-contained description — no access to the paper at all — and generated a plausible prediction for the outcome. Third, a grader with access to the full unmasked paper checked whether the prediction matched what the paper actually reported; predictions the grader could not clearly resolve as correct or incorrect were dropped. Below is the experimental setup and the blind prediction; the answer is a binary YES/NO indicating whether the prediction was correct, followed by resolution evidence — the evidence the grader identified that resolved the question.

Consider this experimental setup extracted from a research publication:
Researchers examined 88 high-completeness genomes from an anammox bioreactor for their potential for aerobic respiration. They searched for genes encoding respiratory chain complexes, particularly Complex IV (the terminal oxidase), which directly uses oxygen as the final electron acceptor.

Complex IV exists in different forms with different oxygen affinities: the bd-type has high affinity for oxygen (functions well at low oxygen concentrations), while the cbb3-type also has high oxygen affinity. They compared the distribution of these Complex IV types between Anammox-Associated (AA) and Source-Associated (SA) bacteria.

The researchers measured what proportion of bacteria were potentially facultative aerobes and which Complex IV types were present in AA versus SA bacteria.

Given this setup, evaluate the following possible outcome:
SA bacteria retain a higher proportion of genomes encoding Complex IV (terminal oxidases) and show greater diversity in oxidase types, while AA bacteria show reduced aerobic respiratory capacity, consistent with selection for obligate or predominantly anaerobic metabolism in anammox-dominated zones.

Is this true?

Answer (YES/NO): NO